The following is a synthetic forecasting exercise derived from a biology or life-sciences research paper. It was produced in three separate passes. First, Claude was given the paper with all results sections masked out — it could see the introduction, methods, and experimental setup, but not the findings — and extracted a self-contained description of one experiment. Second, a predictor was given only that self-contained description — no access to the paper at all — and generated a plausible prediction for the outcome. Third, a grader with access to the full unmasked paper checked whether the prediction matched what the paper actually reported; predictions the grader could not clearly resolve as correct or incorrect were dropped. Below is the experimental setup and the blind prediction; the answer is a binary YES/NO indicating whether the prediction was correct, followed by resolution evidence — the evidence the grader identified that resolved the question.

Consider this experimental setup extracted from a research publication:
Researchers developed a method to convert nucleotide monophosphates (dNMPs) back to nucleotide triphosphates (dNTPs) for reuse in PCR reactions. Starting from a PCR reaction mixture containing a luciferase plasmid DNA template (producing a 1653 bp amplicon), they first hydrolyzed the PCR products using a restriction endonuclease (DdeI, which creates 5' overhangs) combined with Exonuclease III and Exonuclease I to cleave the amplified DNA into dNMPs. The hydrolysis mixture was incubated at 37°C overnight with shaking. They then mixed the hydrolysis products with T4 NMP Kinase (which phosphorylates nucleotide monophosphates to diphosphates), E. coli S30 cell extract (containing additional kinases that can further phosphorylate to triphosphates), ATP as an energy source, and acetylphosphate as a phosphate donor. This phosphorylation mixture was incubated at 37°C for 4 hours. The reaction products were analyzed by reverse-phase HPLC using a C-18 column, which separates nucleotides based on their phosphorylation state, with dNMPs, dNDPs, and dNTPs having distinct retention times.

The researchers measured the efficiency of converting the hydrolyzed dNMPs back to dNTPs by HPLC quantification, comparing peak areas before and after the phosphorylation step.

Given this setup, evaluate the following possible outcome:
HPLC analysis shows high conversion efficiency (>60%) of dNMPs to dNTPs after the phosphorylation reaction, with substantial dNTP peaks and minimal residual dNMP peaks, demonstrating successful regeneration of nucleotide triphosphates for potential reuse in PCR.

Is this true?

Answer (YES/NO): YES